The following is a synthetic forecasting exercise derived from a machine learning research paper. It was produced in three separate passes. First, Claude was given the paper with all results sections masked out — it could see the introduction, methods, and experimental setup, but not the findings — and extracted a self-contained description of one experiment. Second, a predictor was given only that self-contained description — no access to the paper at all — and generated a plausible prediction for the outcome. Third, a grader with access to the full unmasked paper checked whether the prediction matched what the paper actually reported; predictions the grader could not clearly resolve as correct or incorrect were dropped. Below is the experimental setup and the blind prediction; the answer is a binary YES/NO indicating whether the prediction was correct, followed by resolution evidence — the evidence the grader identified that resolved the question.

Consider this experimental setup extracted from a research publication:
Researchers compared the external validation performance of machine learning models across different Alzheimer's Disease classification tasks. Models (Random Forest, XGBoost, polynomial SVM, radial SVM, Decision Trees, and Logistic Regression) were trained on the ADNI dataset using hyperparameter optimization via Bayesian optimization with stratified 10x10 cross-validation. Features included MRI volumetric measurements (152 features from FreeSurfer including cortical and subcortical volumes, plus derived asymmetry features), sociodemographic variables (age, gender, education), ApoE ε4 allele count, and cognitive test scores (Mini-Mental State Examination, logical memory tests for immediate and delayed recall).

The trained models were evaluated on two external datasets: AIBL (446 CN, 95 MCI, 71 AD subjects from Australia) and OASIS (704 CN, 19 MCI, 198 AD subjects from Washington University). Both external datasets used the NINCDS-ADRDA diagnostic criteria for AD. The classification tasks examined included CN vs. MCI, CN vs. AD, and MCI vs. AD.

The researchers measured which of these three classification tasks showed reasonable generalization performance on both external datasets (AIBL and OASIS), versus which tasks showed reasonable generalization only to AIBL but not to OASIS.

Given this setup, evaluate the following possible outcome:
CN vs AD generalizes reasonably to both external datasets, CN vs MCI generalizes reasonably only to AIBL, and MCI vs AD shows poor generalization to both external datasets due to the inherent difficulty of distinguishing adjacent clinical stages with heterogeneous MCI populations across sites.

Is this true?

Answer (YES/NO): NO